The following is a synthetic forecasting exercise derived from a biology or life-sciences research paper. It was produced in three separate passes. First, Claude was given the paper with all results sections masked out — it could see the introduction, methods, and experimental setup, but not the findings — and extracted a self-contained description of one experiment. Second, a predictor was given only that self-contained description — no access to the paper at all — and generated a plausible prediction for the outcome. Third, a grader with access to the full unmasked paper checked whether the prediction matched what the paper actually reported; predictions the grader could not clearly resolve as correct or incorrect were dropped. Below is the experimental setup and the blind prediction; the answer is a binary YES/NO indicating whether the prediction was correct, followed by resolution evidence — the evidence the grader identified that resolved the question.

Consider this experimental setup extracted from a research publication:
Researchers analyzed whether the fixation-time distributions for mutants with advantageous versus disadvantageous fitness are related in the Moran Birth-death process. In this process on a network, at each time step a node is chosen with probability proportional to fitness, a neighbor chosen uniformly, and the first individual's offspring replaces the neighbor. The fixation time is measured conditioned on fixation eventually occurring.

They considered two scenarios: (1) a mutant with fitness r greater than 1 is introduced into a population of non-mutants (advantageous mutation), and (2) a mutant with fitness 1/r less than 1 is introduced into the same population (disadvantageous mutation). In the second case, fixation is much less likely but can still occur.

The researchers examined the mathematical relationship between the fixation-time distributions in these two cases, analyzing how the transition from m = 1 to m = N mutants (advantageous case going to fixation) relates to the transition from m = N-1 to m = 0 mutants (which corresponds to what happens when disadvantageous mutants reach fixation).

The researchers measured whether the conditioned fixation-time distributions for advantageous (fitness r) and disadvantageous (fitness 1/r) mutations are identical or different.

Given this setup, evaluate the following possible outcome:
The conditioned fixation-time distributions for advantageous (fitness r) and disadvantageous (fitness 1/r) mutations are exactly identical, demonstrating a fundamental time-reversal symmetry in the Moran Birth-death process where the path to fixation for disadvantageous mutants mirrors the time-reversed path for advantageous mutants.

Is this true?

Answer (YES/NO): YES